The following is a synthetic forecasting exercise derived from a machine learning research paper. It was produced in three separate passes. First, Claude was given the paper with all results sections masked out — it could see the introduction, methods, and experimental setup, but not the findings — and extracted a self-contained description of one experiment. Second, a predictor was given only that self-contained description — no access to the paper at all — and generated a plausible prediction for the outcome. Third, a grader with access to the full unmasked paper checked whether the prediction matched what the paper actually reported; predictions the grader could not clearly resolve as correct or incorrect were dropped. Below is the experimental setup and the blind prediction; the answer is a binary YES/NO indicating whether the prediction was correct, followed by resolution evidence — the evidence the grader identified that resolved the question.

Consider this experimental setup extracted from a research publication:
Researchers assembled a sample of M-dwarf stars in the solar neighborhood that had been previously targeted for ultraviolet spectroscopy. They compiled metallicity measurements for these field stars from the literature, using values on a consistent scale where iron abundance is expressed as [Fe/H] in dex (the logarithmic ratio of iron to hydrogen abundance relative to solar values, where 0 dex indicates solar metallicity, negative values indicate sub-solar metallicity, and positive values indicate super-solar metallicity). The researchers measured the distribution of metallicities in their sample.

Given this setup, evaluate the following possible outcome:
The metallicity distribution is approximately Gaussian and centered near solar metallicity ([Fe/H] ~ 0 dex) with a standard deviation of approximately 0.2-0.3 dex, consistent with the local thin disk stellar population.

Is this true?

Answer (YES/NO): YES